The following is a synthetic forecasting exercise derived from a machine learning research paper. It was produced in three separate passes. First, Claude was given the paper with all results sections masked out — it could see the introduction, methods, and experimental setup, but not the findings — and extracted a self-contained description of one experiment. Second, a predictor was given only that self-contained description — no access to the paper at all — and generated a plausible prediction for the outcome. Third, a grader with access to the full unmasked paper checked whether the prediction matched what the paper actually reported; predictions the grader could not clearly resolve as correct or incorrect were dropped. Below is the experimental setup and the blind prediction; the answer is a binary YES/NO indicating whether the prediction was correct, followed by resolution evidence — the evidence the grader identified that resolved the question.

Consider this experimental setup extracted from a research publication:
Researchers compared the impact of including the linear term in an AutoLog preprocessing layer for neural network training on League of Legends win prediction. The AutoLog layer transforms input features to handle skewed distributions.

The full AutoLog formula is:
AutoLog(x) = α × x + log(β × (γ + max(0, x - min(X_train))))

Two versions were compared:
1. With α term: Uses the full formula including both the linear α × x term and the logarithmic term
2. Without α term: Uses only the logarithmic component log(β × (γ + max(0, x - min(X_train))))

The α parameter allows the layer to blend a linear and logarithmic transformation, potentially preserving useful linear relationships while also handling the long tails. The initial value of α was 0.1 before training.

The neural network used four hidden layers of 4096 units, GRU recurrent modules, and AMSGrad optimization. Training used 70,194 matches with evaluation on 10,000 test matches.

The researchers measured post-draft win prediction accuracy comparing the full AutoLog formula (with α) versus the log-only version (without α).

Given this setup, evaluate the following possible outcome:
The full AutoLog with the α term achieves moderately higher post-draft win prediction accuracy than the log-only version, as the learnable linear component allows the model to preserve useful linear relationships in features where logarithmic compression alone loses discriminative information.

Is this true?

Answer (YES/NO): NO